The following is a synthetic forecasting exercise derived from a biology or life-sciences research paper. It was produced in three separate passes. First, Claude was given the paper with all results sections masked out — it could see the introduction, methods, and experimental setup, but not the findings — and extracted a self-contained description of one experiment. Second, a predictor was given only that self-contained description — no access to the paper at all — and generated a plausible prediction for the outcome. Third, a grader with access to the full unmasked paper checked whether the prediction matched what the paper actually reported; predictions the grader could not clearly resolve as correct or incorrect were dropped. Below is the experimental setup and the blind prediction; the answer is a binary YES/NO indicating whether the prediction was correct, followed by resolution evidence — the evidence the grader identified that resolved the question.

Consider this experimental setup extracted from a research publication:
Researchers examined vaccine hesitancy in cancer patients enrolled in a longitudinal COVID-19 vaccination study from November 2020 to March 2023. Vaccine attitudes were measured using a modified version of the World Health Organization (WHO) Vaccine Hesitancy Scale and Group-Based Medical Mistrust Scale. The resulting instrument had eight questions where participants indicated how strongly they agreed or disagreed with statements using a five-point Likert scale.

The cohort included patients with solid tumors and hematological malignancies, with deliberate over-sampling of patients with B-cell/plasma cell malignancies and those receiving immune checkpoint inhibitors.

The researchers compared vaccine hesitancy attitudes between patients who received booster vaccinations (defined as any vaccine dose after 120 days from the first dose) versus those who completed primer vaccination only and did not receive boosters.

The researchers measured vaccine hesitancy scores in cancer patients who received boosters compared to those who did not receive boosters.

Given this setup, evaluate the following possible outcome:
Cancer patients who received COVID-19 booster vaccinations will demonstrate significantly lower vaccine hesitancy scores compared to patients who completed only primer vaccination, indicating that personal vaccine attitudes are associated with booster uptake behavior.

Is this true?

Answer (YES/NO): NO